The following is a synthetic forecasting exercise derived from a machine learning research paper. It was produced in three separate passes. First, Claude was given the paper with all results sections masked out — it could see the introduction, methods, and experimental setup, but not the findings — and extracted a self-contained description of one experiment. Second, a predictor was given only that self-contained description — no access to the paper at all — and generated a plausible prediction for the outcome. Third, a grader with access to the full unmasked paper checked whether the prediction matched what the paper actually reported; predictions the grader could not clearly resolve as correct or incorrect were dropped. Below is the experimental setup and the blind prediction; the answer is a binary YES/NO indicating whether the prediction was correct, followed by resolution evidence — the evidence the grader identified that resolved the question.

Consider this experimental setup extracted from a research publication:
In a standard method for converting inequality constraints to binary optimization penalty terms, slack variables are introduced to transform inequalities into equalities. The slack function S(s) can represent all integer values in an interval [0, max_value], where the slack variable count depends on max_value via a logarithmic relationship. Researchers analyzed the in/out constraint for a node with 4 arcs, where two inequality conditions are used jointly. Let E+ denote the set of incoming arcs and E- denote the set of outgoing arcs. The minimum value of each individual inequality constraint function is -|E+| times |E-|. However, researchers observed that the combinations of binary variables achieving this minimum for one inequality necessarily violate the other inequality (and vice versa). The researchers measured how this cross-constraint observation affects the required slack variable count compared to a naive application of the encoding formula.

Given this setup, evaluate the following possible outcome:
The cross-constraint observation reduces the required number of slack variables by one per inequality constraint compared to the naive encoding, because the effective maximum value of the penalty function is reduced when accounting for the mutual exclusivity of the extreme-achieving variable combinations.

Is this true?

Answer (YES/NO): NO